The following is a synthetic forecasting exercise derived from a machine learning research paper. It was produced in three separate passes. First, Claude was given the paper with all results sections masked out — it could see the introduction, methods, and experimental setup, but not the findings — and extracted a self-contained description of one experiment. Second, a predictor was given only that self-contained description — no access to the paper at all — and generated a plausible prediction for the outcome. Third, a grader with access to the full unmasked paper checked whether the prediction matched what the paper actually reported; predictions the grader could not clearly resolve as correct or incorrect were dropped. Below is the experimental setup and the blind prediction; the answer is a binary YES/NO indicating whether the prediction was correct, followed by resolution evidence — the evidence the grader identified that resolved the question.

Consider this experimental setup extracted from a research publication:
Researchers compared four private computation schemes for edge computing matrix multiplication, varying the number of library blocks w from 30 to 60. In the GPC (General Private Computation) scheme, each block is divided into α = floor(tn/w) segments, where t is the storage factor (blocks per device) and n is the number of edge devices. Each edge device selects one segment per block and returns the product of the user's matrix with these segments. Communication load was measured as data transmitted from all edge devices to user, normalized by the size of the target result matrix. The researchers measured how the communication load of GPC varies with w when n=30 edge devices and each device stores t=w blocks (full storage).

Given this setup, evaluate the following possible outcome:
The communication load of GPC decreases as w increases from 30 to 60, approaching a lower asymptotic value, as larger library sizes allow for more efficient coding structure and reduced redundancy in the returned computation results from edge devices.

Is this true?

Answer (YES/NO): NO